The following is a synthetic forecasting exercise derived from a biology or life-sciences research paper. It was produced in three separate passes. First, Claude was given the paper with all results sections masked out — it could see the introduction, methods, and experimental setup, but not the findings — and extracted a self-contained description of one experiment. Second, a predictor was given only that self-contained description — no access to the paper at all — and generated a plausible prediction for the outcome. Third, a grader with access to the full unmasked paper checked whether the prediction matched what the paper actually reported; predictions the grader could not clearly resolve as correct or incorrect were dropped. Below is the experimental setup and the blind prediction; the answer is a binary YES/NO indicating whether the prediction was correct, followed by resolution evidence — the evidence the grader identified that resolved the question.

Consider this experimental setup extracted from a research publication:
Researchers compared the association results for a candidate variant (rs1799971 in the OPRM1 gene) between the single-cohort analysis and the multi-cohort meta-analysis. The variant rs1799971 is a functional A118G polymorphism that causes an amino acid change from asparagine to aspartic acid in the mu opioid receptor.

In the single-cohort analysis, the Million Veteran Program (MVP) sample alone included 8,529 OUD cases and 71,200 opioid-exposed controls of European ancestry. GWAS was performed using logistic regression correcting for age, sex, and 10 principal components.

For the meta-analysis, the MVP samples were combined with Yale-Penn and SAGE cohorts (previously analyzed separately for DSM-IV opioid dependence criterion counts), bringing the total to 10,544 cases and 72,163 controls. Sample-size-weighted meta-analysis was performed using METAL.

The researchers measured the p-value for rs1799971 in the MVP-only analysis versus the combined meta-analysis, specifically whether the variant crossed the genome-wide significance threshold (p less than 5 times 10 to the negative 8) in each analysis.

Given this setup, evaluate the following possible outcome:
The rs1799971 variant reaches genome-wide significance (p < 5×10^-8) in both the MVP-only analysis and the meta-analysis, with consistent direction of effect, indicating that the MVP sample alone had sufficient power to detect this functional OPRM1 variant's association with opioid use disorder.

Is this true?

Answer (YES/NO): NO